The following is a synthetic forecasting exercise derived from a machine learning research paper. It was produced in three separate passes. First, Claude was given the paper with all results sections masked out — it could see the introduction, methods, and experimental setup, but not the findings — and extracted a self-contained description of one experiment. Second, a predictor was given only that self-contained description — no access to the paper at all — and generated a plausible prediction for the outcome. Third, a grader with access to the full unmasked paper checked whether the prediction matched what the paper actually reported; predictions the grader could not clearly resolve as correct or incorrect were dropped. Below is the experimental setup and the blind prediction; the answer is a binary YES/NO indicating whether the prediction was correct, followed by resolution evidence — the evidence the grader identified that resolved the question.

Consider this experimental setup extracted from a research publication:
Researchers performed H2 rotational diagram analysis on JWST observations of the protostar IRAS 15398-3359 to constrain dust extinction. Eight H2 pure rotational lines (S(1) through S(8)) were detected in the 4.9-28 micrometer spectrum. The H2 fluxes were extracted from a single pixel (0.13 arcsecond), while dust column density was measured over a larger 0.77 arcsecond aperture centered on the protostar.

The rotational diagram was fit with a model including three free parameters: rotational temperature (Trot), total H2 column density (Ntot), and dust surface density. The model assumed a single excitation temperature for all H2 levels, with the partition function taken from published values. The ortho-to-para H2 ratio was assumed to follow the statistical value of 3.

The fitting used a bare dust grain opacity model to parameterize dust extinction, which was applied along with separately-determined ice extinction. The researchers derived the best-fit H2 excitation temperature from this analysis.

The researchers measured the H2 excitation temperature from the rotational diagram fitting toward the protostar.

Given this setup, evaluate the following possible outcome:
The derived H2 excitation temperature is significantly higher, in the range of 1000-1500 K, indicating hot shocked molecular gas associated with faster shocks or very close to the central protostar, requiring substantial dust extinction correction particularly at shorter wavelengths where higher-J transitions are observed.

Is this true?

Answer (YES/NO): NO